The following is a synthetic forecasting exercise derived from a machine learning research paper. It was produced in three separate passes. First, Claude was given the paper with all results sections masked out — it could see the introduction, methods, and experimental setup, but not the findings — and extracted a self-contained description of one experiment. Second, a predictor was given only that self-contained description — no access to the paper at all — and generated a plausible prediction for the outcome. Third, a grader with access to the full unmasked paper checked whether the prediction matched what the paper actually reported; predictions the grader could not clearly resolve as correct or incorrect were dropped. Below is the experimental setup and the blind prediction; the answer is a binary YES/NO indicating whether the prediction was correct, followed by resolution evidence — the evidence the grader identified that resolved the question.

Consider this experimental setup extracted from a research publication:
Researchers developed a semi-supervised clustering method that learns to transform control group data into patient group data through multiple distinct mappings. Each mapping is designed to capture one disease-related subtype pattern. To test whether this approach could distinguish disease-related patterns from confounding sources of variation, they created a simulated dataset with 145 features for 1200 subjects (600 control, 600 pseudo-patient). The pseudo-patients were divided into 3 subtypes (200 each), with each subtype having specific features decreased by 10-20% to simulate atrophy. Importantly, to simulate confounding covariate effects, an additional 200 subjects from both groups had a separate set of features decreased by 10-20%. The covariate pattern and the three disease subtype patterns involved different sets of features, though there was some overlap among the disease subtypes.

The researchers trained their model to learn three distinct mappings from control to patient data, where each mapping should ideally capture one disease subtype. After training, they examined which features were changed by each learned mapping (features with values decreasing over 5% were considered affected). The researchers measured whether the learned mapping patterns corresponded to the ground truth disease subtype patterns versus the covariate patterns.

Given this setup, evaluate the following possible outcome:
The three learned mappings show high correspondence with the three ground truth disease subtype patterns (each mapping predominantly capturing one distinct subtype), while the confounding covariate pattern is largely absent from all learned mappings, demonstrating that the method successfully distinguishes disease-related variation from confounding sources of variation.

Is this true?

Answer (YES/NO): YES